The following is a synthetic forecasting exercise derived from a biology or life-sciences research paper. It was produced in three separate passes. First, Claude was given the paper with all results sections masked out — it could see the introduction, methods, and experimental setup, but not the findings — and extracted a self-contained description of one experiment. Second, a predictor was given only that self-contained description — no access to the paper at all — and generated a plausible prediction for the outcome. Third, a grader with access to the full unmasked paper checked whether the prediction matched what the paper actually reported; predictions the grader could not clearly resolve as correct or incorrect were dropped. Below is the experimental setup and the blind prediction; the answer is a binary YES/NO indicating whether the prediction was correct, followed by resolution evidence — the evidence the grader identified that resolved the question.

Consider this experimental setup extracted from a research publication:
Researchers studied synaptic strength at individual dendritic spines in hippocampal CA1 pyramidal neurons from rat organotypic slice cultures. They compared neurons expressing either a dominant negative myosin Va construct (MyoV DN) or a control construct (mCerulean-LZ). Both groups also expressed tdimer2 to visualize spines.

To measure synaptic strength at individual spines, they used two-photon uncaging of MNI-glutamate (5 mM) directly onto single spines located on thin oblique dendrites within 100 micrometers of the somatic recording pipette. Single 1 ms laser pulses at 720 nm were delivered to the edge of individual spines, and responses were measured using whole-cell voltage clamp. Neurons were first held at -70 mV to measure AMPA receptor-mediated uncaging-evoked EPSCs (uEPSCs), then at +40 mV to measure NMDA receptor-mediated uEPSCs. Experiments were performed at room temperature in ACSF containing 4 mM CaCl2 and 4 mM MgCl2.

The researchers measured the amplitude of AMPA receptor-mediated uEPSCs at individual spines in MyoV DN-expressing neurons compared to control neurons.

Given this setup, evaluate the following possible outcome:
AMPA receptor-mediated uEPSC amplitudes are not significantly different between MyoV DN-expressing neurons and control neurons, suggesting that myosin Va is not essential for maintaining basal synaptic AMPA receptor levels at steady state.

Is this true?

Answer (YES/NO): NO